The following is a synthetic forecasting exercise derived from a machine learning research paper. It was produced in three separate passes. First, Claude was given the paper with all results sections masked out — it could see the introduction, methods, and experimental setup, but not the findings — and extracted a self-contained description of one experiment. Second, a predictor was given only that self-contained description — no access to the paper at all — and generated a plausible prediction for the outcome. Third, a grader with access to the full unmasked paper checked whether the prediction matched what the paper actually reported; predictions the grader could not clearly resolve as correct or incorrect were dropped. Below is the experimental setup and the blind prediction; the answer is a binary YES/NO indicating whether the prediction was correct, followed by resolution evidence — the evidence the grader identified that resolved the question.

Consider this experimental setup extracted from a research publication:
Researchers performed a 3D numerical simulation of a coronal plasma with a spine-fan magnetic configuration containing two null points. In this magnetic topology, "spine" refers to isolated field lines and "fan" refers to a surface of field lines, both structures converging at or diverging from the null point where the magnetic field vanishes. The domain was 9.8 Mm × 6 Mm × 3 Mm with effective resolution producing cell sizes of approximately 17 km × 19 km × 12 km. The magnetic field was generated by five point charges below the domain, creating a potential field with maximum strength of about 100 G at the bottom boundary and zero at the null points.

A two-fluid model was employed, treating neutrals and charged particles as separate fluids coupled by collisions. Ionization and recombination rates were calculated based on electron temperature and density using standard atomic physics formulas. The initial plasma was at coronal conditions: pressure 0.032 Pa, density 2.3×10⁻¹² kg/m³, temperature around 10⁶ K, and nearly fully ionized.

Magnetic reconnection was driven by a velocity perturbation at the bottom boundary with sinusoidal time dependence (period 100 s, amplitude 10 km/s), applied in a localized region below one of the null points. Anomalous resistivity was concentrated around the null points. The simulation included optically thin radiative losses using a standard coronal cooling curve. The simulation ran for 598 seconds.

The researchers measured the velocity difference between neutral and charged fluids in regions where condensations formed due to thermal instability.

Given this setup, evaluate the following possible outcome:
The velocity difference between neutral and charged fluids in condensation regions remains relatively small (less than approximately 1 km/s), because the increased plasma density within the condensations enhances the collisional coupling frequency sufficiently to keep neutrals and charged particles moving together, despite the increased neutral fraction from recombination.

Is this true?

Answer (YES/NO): NO